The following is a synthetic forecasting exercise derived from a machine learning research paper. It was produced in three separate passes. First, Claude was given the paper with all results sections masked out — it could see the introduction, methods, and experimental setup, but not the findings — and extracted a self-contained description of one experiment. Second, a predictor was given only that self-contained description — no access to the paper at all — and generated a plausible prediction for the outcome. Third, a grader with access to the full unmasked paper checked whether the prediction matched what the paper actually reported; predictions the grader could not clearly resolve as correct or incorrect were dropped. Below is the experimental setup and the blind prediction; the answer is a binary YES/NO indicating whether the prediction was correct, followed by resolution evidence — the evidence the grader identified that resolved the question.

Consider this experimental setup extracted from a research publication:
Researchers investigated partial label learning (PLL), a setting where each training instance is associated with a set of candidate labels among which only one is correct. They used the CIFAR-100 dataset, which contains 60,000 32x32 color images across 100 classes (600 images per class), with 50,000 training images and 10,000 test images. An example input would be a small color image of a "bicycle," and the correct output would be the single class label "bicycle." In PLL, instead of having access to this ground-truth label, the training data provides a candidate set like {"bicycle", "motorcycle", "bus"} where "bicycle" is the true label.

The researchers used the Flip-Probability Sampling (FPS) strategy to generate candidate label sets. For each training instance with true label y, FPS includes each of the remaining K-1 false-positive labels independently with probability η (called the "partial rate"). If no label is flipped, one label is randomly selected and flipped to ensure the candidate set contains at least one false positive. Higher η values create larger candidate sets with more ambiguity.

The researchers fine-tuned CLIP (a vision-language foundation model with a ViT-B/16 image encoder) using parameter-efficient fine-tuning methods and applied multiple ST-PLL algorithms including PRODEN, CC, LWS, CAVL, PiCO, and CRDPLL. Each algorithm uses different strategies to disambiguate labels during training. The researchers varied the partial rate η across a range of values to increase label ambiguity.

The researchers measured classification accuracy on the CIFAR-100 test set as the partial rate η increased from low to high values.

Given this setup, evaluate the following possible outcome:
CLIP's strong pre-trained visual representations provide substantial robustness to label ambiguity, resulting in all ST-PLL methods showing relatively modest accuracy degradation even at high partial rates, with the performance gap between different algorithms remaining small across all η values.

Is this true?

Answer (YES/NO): NO